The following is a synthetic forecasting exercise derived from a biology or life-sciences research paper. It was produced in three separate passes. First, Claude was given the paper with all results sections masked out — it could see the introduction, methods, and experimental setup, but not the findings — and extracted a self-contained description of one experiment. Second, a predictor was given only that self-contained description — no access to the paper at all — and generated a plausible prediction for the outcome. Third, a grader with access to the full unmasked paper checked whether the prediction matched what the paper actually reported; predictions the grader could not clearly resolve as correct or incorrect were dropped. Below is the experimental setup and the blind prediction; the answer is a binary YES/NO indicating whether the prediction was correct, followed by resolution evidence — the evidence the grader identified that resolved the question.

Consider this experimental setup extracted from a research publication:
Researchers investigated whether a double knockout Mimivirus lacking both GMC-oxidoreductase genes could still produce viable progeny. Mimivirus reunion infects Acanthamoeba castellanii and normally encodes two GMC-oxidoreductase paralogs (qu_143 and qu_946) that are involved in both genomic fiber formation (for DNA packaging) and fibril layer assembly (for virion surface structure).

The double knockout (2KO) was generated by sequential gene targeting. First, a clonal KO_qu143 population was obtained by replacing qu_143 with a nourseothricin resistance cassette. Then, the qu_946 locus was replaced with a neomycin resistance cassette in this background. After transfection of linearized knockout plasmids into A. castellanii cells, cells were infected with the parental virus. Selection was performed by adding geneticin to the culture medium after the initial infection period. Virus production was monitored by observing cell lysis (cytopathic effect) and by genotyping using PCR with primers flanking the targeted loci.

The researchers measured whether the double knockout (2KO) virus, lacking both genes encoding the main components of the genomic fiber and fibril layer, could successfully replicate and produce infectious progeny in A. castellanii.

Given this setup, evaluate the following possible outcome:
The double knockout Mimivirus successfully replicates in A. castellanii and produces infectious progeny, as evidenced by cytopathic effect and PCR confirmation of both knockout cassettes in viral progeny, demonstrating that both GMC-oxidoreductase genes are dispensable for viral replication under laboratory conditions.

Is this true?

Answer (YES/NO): YES